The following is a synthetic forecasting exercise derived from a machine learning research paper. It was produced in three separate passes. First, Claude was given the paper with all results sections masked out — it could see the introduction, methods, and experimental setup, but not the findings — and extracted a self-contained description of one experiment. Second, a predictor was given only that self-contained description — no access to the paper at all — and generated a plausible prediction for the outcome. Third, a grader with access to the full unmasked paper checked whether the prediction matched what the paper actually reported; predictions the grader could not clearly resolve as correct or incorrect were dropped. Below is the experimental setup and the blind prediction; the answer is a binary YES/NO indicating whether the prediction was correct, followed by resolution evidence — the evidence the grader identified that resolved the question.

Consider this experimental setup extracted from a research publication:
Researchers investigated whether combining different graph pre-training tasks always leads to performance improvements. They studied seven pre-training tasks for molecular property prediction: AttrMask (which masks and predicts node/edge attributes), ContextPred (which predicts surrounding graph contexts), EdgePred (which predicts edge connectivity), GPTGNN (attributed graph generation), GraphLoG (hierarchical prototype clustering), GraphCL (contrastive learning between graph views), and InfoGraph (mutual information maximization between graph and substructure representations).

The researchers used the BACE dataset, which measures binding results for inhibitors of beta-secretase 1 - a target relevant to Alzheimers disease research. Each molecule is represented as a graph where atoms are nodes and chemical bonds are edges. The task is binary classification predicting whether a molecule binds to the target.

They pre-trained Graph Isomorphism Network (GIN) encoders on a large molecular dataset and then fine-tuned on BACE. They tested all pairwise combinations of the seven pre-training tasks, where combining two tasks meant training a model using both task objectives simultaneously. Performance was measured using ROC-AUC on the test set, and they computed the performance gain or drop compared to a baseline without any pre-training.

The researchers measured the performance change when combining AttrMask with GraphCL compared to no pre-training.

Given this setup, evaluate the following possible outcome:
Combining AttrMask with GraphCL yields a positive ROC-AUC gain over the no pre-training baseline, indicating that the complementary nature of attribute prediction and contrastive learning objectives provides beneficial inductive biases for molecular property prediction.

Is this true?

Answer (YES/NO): NO